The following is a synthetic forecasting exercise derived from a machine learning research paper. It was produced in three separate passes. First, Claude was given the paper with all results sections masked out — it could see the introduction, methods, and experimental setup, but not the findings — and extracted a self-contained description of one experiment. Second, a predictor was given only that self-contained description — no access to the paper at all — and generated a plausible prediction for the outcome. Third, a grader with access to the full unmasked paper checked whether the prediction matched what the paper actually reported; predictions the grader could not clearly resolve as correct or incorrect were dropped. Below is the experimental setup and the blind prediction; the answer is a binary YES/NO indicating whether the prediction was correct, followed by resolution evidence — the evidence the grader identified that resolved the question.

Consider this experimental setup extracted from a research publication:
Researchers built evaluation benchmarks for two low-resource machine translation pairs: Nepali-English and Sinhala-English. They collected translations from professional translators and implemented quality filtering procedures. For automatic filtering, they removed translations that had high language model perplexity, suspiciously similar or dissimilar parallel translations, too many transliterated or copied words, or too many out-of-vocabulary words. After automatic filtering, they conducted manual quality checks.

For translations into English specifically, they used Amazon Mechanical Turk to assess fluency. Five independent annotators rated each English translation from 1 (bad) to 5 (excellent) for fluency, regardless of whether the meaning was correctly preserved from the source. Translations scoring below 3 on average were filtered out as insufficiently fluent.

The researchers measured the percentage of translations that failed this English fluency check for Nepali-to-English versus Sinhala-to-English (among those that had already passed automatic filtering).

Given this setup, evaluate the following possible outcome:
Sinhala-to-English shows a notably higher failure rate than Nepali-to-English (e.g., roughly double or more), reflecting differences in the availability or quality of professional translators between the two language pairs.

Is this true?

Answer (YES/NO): NO